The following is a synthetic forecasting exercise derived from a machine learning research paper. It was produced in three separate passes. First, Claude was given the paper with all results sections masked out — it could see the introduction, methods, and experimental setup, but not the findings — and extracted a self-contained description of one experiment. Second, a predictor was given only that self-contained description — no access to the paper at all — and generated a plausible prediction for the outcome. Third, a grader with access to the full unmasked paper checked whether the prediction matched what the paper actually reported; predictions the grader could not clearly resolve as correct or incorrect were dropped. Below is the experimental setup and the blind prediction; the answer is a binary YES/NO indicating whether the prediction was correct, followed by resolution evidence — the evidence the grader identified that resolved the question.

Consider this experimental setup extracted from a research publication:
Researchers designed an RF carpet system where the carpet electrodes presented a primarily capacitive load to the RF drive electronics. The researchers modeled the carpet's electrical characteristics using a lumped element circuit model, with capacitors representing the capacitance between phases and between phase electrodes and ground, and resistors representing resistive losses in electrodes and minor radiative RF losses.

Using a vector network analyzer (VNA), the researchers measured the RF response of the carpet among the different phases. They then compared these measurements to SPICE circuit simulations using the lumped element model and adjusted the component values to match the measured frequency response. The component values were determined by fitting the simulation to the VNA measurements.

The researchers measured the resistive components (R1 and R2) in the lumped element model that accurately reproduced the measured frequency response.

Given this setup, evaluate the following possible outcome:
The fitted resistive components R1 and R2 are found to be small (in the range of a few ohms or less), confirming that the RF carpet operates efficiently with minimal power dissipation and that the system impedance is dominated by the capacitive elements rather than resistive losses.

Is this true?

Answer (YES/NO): YES